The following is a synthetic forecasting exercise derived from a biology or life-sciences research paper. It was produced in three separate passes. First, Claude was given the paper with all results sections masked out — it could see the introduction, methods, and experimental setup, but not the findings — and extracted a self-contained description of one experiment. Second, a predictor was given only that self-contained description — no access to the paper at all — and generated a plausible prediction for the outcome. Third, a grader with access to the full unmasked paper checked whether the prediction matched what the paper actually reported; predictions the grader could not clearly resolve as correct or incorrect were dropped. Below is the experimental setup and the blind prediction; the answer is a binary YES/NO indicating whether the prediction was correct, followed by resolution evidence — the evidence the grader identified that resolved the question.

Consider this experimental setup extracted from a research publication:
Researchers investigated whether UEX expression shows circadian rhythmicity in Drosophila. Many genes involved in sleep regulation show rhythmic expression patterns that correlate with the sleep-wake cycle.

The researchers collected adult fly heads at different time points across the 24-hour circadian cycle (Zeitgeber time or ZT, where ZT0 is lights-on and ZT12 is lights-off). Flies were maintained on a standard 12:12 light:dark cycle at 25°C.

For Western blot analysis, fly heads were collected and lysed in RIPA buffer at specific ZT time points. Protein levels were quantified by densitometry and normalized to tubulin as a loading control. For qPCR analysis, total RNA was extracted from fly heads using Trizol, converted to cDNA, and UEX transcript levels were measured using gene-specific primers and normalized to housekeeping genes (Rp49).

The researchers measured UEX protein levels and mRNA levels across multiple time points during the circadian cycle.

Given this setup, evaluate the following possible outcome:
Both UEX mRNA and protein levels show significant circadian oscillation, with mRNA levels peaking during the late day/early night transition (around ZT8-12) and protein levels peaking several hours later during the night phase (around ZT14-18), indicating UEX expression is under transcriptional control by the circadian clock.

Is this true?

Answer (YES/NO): NO